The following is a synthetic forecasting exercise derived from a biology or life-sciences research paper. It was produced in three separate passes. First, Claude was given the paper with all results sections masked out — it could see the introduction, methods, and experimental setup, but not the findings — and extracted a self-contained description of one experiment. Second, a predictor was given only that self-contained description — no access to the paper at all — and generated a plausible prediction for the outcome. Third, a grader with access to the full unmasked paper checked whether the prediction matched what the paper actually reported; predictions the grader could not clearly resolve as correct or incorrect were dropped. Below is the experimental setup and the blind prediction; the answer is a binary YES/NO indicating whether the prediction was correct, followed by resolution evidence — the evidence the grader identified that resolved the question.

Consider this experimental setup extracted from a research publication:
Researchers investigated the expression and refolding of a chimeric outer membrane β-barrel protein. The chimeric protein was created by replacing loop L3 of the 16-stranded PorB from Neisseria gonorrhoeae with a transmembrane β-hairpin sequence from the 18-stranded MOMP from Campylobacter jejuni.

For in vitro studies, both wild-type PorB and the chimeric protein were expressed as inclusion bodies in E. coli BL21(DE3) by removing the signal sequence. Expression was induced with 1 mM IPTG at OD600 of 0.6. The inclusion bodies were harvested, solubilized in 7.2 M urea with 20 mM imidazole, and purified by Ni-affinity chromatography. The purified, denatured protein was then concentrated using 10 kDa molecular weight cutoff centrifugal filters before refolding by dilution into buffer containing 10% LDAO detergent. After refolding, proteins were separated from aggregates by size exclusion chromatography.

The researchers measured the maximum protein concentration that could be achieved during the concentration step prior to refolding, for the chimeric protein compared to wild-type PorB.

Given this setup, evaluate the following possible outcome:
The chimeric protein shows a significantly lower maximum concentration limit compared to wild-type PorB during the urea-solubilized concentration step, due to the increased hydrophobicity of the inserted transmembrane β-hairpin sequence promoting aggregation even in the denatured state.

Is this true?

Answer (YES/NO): YES